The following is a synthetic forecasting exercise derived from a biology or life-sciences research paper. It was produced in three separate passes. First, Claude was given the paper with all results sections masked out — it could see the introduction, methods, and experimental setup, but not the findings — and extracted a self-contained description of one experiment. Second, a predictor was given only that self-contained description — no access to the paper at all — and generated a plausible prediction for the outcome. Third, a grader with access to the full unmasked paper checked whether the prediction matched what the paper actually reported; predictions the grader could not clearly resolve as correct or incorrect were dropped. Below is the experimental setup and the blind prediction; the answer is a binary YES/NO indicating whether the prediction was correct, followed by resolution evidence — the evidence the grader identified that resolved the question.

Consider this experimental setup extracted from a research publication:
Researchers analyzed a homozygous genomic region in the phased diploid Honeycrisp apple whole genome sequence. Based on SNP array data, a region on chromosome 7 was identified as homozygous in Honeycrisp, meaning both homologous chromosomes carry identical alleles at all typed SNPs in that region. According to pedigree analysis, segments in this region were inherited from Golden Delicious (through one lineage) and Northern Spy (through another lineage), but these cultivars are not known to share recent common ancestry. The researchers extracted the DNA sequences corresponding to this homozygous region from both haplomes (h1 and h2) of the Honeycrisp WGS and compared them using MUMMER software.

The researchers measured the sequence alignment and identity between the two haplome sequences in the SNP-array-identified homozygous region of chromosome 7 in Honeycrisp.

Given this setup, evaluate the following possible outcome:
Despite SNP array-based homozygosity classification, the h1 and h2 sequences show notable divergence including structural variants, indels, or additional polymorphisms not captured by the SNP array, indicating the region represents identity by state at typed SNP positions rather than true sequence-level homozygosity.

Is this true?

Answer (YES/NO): NO